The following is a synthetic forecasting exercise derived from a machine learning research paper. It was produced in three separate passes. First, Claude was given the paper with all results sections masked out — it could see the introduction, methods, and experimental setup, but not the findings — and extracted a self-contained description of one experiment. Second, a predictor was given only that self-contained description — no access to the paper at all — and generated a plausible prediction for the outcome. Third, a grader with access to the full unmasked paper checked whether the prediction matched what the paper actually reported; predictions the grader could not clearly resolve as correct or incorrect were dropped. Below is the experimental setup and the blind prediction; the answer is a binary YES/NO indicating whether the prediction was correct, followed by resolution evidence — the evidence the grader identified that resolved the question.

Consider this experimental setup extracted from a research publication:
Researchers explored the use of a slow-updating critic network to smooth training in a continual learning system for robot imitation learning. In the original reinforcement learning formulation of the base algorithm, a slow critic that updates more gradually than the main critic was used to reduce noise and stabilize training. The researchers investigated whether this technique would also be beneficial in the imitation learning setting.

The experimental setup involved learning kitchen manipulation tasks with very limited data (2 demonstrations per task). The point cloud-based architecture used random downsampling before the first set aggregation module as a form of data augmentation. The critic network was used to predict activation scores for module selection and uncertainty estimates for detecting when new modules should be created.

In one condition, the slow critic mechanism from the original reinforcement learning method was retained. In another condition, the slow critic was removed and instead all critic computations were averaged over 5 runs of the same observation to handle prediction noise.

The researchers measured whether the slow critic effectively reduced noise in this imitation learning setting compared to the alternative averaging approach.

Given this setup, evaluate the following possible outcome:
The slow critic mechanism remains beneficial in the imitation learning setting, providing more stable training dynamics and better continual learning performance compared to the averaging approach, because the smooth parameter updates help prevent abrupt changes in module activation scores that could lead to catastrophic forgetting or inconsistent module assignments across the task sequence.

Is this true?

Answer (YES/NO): NO